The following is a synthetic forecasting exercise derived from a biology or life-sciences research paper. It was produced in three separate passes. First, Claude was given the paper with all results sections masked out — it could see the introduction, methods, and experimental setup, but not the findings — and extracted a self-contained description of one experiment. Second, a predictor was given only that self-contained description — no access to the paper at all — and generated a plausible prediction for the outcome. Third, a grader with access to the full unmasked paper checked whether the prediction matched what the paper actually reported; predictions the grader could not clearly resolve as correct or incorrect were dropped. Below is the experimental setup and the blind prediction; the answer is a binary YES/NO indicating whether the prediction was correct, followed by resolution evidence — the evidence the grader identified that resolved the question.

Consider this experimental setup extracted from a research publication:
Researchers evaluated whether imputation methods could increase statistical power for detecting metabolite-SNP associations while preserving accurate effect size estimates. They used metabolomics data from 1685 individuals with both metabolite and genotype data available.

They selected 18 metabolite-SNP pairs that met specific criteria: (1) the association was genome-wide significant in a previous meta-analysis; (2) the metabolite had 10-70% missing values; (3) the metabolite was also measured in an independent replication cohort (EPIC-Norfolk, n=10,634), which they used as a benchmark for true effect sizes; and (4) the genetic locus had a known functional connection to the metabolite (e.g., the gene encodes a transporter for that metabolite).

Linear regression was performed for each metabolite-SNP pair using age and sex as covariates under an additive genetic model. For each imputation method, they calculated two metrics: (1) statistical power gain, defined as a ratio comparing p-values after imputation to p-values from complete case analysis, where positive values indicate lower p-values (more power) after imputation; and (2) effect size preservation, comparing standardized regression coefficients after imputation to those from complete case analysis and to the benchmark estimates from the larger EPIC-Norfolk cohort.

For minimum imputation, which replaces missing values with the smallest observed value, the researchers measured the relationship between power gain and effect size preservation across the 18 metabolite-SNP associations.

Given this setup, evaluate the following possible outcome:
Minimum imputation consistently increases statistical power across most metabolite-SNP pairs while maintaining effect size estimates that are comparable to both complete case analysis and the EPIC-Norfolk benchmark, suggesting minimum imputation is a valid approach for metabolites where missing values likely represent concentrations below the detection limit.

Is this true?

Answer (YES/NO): NO